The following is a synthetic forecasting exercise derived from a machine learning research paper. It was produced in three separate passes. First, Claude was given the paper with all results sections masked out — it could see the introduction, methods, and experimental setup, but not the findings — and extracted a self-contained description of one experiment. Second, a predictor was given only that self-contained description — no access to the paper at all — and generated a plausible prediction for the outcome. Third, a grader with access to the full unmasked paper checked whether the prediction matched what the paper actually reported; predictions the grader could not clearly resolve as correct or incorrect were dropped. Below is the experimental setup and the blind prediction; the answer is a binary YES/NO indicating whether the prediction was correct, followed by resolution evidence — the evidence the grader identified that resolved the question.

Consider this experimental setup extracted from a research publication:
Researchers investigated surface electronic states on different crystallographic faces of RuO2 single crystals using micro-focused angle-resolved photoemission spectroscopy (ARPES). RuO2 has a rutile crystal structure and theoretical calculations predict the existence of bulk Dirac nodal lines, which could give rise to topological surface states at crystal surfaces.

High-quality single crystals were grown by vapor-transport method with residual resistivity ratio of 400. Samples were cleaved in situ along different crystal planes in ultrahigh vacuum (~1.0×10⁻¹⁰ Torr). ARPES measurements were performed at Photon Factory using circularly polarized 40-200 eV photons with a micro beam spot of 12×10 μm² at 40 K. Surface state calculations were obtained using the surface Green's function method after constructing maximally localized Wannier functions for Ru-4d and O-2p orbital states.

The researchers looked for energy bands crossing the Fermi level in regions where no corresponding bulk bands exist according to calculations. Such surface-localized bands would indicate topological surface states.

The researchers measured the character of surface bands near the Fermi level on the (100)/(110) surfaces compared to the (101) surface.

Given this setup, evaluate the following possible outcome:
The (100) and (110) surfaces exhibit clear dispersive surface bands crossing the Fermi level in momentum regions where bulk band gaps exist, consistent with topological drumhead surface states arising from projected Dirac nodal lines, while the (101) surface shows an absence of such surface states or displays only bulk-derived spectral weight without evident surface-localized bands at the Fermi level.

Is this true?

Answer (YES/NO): NO